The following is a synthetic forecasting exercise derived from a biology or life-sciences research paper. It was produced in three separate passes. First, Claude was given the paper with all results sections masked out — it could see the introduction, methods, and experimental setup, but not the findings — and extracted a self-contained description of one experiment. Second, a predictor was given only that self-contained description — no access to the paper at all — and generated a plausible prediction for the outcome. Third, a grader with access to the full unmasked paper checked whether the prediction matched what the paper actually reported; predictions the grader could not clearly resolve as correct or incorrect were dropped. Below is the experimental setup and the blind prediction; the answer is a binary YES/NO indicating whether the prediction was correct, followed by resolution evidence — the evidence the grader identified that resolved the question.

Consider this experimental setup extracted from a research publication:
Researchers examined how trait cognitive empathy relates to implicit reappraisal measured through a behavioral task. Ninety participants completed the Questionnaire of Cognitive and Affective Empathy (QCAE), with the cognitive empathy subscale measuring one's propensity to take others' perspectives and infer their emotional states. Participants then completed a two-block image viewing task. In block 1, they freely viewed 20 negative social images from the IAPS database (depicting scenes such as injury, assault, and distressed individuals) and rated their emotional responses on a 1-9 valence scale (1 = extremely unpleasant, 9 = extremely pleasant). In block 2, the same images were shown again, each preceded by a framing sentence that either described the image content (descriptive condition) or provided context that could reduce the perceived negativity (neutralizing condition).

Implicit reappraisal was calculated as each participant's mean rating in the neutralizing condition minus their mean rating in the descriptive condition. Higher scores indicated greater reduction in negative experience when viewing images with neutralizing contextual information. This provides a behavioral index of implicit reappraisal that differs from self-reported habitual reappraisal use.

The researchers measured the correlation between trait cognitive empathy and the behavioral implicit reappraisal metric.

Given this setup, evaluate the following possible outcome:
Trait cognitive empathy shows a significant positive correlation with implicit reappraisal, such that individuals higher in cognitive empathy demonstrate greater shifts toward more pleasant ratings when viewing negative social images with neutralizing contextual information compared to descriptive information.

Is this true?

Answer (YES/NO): NO